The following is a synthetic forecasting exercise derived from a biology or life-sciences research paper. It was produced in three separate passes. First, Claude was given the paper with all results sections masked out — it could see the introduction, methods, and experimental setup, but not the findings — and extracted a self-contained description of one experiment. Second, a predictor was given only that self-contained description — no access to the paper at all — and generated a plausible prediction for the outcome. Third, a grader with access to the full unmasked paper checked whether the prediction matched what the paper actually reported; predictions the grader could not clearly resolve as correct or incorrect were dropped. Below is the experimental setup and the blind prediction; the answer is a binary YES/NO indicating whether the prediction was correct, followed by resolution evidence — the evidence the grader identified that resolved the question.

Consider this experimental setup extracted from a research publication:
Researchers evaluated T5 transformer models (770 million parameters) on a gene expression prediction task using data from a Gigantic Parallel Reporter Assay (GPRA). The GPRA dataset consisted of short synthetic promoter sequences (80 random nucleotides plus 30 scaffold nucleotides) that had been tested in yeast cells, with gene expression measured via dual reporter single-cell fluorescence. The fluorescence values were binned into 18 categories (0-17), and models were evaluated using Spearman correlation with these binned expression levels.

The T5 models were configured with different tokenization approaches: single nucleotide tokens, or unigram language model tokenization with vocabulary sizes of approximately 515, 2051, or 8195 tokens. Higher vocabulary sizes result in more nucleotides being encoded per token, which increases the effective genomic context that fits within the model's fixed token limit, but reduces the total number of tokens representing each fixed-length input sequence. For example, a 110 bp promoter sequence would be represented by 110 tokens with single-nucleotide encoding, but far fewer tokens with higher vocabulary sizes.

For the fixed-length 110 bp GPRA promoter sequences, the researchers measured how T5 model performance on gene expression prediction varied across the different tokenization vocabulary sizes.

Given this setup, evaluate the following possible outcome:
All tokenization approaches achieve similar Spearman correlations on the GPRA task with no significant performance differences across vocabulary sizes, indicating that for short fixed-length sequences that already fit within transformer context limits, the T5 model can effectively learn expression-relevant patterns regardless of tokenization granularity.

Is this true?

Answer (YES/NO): NO